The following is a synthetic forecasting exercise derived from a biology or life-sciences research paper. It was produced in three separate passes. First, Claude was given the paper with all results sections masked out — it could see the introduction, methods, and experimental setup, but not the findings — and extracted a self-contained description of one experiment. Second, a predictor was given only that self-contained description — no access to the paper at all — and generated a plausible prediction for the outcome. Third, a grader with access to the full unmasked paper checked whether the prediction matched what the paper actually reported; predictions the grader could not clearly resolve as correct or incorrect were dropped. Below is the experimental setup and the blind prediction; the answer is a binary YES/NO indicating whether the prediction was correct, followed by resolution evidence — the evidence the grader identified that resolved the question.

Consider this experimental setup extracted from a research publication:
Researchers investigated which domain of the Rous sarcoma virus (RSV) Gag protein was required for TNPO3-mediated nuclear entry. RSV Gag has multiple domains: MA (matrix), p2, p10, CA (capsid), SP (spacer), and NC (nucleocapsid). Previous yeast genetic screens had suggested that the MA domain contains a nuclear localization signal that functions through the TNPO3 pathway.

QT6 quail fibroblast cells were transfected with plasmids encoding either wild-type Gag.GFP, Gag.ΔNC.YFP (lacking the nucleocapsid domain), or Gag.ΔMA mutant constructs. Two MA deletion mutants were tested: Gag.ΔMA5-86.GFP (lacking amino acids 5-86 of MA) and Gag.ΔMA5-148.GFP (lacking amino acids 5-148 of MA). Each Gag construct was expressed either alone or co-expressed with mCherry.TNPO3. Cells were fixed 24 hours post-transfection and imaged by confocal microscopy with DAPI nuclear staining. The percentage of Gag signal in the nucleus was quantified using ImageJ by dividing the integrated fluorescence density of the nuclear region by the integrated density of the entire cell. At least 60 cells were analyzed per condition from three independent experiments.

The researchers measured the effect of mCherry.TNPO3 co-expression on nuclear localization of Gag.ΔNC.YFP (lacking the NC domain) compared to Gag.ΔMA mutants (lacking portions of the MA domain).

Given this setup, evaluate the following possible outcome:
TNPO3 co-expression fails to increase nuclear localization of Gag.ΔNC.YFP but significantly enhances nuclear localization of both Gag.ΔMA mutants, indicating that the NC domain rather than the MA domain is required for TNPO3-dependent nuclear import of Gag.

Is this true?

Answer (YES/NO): NO